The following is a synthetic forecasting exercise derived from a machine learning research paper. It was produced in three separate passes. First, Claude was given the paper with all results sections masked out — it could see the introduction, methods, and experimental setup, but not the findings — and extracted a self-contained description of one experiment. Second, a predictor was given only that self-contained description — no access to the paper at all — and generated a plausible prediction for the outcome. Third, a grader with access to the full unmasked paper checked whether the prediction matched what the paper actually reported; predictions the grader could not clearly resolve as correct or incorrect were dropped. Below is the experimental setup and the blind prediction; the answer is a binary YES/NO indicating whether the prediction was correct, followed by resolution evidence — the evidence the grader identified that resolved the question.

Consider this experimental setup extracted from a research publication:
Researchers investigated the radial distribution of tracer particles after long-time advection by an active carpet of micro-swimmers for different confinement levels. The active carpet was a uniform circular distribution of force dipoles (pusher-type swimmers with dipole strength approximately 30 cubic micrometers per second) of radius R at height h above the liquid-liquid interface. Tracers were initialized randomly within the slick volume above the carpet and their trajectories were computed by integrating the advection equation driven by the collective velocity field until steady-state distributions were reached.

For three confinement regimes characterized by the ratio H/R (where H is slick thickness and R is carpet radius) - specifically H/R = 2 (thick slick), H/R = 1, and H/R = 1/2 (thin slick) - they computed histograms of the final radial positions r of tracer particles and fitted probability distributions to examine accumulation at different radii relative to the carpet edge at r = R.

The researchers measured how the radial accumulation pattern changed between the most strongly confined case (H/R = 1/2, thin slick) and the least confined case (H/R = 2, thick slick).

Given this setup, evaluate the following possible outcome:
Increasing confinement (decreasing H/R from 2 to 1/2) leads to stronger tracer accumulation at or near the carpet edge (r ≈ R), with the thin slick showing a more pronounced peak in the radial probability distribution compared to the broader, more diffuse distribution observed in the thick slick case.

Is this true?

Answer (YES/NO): NO